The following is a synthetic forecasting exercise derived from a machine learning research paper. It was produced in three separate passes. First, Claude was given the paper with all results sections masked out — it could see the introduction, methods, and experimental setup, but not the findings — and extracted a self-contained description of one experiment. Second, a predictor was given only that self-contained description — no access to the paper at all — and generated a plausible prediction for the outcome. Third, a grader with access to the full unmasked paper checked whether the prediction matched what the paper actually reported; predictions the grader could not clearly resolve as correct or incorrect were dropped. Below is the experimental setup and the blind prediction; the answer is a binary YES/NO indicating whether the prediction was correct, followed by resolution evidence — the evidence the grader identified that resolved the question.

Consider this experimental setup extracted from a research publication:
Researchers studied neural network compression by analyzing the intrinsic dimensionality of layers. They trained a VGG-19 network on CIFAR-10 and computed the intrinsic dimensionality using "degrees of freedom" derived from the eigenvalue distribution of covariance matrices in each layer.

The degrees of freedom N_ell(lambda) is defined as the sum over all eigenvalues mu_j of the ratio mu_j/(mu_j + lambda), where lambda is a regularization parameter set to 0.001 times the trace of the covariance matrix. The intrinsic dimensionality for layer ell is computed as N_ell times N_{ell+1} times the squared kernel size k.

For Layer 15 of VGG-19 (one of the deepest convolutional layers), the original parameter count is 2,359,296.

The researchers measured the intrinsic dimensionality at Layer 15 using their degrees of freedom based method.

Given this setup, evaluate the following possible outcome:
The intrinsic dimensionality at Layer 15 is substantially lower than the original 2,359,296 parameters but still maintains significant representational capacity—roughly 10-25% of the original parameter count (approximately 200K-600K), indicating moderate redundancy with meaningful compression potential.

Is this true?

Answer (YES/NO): NO